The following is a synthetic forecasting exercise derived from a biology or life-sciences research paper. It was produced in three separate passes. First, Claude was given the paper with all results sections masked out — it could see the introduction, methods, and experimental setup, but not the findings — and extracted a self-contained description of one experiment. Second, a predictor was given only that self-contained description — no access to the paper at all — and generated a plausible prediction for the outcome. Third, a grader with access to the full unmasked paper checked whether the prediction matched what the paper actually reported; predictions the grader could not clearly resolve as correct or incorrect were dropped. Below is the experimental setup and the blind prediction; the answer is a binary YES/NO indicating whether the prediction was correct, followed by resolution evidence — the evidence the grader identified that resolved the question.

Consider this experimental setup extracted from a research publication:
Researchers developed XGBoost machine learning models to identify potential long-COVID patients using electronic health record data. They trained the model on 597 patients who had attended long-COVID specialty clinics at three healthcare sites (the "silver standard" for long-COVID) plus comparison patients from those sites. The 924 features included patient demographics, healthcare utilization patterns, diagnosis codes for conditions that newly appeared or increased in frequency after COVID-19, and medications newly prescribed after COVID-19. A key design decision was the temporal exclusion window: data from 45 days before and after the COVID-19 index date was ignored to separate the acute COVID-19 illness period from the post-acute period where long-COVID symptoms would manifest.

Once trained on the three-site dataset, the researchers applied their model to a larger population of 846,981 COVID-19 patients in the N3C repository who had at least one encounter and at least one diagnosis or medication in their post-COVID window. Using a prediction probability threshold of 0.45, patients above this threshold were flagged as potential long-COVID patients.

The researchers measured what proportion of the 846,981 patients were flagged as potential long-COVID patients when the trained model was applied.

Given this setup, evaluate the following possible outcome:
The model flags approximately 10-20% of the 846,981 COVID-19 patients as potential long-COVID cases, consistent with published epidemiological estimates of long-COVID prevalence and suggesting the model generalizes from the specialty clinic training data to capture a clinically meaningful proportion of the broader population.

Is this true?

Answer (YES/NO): YES